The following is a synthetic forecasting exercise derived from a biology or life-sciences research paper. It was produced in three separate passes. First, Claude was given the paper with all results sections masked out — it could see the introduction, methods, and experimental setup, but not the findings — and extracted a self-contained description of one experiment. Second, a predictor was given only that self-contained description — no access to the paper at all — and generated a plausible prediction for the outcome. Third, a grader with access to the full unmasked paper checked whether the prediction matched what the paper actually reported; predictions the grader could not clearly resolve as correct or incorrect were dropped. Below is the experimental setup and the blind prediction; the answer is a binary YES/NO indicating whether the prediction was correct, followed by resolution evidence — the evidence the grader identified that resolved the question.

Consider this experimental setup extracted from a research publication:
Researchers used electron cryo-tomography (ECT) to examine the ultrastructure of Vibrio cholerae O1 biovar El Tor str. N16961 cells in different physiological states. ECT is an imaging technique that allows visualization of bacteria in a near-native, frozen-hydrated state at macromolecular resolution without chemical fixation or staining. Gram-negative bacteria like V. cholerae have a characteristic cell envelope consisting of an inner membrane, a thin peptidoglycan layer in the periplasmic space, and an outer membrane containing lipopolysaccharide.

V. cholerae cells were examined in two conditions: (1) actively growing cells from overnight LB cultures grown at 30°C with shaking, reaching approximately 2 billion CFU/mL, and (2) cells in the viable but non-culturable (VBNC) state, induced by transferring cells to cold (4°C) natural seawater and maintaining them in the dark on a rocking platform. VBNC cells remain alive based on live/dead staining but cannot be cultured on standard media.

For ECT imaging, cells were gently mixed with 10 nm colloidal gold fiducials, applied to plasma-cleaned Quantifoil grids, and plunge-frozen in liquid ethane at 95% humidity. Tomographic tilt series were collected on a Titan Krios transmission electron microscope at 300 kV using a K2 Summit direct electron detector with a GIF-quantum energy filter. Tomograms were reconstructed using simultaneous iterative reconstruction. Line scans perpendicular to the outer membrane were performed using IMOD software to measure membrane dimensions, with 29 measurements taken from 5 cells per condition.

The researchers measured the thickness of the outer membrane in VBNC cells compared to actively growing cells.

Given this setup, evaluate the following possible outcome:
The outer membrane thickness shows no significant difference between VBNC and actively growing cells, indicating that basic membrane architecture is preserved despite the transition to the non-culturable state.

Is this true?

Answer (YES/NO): NO